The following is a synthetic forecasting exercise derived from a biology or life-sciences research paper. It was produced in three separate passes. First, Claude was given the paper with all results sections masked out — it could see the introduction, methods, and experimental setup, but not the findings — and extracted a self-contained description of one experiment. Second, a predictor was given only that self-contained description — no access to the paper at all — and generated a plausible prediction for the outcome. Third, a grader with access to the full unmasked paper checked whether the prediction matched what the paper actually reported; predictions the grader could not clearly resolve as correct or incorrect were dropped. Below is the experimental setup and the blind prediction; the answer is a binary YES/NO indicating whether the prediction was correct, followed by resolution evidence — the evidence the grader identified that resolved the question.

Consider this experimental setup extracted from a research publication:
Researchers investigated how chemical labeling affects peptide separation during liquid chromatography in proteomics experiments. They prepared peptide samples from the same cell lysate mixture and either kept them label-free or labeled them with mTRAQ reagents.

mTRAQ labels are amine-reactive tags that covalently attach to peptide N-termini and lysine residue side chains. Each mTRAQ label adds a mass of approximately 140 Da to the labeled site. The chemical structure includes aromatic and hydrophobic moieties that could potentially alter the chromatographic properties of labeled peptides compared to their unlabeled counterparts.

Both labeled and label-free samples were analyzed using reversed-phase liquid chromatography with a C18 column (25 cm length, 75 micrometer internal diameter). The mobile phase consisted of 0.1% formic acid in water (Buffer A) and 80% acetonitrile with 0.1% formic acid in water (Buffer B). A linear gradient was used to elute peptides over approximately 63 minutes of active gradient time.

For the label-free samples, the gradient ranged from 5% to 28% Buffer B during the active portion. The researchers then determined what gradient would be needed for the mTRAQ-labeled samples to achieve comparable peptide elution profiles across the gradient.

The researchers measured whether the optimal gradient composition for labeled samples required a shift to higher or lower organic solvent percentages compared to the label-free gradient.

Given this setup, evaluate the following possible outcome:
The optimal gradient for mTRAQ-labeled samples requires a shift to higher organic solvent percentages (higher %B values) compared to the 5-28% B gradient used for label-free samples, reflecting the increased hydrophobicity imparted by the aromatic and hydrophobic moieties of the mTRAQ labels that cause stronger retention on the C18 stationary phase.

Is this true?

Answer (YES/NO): YES